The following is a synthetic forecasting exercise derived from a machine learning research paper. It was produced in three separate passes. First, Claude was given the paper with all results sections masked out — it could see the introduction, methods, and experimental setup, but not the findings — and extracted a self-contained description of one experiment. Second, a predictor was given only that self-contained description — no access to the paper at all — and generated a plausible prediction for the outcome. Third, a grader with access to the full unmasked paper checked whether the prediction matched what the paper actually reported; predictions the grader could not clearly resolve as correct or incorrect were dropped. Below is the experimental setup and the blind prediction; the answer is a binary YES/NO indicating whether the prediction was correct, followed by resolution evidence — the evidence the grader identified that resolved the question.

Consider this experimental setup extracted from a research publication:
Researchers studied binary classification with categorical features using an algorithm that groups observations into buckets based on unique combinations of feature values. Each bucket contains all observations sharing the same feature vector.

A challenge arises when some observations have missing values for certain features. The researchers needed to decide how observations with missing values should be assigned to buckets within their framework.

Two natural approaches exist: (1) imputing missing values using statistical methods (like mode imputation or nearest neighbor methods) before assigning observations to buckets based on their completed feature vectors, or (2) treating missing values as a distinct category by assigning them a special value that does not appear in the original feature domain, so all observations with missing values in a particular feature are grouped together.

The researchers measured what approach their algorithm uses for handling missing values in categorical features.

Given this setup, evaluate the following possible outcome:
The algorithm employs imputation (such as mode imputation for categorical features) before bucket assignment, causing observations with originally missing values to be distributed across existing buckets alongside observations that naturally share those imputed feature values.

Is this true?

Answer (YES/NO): NO